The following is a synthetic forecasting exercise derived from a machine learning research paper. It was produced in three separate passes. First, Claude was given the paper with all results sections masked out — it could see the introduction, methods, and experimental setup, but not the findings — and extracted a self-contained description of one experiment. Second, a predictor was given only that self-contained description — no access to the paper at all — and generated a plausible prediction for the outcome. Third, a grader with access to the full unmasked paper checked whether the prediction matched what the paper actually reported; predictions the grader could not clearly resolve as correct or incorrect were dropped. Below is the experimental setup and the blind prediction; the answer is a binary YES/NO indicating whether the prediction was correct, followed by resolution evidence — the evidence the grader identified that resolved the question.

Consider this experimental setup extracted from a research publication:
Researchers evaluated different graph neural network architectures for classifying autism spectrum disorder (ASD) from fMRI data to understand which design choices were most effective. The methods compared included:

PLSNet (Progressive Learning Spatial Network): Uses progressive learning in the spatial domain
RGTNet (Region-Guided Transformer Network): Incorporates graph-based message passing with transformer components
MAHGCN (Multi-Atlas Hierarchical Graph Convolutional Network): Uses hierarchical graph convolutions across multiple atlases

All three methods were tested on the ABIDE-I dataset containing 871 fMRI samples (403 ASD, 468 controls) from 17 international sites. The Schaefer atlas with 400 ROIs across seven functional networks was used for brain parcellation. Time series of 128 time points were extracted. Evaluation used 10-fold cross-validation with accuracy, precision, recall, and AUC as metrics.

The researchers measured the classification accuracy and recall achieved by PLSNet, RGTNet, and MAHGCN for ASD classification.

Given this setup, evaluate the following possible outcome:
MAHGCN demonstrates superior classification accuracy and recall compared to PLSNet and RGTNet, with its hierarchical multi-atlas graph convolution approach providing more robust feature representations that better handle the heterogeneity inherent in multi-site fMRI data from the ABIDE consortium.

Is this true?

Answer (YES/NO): NO